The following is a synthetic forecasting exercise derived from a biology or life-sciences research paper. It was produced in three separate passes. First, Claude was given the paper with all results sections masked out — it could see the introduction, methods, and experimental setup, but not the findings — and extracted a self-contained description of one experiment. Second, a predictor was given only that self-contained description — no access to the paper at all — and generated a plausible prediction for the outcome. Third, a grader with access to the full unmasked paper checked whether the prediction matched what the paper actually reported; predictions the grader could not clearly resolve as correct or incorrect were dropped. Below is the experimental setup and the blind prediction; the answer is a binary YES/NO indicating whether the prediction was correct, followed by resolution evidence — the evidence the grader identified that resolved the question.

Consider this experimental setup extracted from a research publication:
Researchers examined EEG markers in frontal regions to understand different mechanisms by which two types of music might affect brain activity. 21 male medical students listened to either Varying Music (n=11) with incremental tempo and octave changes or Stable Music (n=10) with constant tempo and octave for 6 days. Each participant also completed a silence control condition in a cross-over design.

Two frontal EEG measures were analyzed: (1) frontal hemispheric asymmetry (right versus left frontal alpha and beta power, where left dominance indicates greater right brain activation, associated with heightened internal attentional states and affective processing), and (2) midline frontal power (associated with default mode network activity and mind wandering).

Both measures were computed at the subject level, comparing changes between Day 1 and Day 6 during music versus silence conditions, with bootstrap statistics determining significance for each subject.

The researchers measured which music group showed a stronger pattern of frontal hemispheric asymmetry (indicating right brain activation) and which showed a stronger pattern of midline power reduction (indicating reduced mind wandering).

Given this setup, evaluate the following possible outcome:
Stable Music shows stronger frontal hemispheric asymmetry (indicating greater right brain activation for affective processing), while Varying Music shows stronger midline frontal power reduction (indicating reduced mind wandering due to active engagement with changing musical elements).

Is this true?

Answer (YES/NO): YES